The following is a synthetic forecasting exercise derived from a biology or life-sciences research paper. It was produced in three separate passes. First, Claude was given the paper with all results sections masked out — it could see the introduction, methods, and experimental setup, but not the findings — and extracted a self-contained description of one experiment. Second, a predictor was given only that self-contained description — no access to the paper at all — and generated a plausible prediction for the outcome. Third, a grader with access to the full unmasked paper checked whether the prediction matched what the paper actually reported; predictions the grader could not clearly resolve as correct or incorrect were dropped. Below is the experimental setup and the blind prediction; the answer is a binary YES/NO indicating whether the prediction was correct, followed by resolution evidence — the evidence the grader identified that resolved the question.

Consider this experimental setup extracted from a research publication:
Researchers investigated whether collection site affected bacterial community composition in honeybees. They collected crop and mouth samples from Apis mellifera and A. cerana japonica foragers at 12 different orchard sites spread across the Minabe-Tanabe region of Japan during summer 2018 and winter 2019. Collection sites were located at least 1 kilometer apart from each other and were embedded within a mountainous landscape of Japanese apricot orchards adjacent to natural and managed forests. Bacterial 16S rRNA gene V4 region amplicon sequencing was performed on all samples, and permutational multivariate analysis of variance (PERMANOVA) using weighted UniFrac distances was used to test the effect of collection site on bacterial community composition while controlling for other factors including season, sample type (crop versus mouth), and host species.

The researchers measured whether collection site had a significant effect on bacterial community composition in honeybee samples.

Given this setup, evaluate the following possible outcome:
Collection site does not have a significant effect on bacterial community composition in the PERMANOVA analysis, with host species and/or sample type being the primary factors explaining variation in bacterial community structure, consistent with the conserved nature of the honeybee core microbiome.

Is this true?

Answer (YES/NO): YES